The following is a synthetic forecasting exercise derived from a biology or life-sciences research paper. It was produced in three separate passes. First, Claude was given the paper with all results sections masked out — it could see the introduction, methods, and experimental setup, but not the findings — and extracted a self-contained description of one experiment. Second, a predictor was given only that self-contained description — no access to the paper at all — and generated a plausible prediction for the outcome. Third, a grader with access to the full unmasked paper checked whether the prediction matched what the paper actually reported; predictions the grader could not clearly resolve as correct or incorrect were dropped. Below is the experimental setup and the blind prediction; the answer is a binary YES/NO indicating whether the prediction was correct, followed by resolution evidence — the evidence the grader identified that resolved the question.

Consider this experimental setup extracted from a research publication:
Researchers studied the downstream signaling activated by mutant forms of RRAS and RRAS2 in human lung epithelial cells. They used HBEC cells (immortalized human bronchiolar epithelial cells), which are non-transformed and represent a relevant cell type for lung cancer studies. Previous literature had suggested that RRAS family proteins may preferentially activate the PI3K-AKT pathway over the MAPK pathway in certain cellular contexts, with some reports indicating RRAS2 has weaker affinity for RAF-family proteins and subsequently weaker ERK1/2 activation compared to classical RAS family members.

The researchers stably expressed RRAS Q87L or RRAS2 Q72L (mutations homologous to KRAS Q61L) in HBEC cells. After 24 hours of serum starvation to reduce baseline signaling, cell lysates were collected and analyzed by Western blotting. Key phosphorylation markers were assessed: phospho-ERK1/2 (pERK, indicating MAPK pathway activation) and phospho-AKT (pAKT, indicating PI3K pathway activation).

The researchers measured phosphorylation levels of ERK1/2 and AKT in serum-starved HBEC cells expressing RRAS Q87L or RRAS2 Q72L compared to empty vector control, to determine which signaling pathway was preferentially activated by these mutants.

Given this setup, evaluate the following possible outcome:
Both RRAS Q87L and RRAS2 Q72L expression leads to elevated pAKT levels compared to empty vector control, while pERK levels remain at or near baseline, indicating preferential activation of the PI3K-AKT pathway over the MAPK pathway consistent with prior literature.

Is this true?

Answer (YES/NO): NO